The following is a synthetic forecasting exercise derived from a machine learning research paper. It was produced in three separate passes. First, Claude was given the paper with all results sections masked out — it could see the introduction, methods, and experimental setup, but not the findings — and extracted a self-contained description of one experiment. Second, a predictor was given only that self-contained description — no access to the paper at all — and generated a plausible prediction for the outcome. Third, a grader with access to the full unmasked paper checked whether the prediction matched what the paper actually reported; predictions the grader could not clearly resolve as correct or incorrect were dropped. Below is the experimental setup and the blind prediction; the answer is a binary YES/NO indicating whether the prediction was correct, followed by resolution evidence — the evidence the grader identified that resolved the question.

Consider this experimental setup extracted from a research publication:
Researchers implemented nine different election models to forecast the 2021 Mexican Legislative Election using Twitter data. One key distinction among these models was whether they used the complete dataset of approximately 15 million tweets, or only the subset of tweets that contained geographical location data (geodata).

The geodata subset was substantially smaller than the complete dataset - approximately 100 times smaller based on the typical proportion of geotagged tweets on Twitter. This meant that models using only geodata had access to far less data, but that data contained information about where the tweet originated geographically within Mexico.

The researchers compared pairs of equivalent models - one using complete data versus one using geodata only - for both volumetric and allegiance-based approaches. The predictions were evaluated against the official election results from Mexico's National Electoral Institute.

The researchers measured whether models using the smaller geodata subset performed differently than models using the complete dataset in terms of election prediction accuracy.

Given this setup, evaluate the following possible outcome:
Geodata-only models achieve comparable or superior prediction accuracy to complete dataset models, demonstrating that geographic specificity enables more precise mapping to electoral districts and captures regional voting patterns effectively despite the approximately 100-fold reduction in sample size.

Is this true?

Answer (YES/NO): YES